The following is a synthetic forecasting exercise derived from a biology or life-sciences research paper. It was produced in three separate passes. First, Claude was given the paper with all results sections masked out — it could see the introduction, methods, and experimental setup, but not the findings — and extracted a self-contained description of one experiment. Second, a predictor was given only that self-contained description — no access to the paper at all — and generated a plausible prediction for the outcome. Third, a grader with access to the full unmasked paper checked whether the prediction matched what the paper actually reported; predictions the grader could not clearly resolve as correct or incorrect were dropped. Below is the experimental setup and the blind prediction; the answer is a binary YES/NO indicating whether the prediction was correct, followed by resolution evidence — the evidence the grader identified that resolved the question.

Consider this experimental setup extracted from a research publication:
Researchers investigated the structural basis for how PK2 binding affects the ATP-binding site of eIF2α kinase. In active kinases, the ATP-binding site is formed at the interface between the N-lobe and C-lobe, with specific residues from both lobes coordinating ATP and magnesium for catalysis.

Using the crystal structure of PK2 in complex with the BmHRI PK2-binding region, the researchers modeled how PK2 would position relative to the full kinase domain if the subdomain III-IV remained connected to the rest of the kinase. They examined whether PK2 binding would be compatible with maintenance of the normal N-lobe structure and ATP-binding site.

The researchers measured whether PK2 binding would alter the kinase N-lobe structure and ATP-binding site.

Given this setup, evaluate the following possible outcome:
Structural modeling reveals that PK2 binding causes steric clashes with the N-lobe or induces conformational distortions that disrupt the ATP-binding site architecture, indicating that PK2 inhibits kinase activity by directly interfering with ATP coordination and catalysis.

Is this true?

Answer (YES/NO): YES